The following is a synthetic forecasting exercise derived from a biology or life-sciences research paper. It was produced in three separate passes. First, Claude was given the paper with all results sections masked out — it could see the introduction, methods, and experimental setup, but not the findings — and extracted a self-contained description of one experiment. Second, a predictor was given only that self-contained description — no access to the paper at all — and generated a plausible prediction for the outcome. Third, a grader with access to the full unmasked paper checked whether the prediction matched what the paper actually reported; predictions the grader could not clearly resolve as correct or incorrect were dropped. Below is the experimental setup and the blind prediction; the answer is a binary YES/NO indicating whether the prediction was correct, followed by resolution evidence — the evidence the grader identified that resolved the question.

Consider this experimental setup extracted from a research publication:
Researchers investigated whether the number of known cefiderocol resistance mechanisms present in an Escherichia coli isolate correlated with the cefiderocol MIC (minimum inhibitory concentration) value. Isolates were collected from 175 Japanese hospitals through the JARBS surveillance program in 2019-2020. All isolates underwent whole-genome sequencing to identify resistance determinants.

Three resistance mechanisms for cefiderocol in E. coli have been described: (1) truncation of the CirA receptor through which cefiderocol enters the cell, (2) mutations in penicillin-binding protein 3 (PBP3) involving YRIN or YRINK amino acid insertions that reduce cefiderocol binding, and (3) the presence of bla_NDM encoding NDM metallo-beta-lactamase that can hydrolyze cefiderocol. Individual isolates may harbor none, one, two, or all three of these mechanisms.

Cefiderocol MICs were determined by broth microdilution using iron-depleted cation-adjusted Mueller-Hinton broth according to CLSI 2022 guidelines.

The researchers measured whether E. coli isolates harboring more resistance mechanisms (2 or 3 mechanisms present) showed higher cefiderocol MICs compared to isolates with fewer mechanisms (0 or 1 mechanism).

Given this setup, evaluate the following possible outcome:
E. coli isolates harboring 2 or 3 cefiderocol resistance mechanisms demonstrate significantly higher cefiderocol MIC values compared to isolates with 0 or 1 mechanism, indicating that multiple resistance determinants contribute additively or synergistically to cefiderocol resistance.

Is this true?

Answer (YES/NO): YES